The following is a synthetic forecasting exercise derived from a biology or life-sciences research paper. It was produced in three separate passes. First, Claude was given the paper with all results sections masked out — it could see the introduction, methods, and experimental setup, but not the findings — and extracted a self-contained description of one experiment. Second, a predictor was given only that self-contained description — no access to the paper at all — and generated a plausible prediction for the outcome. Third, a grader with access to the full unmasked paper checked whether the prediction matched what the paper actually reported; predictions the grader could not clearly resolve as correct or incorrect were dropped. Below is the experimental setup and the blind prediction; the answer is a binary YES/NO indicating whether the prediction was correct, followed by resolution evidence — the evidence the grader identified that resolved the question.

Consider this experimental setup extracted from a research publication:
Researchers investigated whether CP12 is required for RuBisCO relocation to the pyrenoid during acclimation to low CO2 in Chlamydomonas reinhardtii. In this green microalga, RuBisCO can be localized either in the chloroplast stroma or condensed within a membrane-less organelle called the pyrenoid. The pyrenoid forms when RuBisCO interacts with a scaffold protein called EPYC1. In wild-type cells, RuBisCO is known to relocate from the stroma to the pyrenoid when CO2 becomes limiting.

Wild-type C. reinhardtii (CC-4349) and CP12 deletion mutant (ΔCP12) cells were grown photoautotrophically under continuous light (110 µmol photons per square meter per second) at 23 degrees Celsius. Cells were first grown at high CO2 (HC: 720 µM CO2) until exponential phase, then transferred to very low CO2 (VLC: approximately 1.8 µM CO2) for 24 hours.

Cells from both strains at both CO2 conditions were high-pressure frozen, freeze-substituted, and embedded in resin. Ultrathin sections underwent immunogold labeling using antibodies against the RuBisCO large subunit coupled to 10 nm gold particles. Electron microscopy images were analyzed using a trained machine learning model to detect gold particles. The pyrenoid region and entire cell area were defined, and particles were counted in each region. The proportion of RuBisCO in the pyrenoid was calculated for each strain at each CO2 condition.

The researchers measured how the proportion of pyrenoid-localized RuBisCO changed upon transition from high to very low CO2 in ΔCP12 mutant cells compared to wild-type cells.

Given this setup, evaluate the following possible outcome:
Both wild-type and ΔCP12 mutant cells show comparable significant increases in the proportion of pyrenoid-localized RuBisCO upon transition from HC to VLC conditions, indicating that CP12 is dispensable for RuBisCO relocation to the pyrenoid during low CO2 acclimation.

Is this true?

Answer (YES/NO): NO